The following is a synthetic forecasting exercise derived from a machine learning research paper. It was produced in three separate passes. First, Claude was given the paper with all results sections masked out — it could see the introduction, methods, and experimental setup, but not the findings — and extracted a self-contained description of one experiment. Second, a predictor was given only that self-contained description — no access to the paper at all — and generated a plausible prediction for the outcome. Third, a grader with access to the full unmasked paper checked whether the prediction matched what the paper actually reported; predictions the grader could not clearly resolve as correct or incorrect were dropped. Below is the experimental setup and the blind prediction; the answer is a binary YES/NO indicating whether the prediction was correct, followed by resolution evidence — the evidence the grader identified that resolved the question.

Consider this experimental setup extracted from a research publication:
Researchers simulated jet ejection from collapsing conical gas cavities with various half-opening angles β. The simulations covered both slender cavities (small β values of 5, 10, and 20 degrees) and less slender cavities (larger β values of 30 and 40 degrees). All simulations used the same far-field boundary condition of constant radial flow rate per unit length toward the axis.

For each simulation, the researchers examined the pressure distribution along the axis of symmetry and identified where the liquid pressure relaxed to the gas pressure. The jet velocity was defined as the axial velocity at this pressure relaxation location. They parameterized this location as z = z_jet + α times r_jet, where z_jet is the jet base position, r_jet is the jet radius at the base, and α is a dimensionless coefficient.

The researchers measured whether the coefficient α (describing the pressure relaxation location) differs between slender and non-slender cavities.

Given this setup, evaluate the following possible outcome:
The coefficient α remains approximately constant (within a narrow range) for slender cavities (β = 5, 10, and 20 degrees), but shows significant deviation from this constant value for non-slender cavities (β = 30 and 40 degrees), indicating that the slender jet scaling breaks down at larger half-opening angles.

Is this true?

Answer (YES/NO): YES